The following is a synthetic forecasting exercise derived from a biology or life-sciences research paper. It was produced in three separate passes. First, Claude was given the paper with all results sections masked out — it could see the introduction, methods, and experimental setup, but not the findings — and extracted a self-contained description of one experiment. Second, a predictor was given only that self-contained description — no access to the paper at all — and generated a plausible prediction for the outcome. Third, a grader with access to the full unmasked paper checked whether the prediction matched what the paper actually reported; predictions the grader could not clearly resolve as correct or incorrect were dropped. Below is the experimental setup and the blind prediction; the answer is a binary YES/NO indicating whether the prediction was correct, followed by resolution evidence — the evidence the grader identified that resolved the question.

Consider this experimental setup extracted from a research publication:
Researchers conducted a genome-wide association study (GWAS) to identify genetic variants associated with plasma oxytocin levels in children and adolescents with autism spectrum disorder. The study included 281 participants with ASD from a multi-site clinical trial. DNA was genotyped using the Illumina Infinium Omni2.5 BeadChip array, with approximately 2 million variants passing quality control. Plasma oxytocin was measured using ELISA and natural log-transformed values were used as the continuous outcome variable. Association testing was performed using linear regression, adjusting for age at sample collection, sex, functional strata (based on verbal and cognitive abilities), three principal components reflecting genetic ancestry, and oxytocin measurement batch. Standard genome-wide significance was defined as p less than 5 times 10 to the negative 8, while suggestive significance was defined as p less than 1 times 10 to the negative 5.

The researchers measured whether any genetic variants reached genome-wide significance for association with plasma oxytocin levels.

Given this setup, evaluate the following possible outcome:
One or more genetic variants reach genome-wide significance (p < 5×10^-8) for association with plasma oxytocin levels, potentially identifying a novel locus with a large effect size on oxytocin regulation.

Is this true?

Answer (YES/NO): NO